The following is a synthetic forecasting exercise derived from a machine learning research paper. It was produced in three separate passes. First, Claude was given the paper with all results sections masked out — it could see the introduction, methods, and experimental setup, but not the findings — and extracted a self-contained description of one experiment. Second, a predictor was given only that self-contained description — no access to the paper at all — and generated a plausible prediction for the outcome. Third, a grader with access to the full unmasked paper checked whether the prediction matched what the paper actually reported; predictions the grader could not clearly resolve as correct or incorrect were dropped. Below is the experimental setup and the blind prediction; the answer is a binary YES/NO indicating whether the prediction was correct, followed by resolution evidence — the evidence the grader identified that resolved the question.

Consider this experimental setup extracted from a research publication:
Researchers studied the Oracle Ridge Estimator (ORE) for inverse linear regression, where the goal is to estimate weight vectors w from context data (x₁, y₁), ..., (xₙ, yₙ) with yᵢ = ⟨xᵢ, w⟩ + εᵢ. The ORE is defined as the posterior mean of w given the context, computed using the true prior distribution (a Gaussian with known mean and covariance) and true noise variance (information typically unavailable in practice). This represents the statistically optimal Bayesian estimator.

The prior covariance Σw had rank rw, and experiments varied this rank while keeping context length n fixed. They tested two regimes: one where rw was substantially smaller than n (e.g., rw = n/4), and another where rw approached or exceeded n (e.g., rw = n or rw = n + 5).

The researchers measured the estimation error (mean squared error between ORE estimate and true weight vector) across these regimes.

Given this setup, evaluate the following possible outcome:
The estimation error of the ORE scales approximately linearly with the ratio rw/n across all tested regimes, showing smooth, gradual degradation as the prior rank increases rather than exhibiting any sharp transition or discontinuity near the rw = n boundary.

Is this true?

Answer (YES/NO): NO